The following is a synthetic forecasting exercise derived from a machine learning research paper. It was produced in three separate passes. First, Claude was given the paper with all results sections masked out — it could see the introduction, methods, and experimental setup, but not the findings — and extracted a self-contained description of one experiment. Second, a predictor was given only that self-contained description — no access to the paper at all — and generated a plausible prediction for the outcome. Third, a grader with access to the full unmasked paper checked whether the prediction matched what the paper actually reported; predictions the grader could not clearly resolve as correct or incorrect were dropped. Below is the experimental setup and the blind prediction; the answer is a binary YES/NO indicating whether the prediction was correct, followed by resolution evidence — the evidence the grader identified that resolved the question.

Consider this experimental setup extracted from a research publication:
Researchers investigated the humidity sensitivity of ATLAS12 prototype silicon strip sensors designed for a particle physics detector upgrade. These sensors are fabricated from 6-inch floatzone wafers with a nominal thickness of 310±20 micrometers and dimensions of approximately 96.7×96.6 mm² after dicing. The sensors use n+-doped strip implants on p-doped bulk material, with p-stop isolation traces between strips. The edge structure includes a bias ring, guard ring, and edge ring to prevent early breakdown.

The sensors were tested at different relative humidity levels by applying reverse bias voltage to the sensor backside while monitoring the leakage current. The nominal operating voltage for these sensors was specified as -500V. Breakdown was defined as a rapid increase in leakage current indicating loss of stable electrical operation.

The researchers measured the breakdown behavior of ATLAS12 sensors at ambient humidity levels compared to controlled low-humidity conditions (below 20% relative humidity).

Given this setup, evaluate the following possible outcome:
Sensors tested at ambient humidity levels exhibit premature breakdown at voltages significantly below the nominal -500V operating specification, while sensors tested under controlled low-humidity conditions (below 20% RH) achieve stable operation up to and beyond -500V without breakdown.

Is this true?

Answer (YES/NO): YES